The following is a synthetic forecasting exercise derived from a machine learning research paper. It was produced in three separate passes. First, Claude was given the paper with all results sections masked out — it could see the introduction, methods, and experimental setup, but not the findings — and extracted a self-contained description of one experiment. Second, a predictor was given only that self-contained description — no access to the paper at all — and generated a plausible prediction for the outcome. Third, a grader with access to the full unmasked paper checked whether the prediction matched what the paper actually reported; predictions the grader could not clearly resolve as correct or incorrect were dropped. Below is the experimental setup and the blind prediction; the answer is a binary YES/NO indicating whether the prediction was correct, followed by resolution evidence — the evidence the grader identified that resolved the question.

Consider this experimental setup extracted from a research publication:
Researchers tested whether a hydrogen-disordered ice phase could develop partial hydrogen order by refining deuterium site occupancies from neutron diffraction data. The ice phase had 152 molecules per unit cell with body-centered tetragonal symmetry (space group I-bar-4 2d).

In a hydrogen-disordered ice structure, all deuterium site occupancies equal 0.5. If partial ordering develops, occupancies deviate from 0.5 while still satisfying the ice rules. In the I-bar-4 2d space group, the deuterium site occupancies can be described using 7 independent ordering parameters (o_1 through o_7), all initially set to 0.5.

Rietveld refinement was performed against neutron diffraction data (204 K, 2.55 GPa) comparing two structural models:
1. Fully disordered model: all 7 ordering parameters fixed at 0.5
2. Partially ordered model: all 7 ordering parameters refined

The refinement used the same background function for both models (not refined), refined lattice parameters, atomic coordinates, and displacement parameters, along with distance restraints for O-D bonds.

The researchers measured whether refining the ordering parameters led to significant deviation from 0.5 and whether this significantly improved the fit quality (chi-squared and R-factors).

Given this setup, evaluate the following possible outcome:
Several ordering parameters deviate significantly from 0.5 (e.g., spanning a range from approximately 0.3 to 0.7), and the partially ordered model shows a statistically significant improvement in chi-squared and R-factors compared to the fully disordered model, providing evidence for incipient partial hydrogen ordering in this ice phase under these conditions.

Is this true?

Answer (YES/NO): NO